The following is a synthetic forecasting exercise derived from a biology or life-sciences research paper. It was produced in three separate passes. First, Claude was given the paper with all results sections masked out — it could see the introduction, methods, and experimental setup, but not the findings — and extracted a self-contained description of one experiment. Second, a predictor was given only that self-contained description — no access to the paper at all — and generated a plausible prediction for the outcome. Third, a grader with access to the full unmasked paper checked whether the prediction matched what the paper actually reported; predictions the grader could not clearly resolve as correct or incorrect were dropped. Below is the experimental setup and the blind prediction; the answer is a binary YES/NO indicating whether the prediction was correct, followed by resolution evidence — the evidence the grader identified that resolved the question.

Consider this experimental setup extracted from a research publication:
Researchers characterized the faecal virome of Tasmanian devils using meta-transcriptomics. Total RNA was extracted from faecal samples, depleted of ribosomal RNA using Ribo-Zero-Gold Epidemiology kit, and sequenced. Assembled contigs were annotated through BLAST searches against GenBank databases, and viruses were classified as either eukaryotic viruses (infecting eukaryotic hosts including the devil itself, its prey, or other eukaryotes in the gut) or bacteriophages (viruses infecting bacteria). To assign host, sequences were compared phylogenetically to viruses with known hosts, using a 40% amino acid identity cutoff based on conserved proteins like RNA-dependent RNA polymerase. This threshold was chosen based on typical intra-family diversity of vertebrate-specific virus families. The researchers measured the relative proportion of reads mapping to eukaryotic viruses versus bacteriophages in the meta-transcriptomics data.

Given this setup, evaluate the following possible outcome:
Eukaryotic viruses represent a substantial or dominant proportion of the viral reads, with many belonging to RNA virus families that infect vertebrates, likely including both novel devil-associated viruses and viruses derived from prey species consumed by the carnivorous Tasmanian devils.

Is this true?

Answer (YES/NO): NO